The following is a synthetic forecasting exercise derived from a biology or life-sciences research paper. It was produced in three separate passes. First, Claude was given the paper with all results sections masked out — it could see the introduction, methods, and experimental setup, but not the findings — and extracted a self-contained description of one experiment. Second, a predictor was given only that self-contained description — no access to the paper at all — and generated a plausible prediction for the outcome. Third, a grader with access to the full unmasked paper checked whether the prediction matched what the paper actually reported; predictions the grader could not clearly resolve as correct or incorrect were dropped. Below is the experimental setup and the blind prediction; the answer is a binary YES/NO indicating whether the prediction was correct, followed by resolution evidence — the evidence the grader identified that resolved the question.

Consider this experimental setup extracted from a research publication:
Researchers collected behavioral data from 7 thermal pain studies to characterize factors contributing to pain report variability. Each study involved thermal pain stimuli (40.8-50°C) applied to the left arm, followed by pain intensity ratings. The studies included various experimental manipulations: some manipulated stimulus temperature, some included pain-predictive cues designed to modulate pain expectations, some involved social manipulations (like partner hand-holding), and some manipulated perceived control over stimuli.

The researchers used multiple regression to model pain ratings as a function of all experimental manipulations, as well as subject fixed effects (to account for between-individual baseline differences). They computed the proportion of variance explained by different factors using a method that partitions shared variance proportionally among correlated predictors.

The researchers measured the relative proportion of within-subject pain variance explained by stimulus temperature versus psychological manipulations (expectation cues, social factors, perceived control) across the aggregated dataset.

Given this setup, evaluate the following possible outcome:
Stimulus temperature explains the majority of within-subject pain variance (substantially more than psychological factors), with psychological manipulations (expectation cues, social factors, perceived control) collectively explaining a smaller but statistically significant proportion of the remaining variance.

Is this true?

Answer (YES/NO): NO